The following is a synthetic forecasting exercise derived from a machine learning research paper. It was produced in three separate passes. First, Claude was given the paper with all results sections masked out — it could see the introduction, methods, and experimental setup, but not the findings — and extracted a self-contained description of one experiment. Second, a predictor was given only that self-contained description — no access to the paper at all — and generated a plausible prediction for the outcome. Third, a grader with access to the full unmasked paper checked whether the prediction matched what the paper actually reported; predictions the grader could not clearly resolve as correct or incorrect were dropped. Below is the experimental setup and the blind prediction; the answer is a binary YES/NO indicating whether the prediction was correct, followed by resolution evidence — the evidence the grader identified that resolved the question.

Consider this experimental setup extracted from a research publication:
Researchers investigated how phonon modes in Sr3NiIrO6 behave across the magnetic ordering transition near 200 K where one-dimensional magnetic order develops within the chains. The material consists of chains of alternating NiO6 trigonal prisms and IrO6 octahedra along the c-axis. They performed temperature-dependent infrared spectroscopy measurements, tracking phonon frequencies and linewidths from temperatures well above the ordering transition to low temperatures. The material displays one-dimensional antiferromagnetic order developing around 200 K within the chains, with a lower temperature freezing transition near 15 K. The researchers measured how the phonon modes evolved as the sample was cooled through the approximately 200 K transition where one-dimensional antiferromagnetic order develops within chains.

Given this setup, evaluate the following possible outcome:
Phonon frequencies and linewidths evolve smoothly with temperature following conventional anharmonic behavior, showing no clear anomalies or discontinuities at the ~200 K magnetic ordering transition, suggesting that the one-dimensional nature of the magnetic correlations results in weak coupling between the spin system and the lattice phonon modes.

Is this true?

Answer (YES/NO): YES